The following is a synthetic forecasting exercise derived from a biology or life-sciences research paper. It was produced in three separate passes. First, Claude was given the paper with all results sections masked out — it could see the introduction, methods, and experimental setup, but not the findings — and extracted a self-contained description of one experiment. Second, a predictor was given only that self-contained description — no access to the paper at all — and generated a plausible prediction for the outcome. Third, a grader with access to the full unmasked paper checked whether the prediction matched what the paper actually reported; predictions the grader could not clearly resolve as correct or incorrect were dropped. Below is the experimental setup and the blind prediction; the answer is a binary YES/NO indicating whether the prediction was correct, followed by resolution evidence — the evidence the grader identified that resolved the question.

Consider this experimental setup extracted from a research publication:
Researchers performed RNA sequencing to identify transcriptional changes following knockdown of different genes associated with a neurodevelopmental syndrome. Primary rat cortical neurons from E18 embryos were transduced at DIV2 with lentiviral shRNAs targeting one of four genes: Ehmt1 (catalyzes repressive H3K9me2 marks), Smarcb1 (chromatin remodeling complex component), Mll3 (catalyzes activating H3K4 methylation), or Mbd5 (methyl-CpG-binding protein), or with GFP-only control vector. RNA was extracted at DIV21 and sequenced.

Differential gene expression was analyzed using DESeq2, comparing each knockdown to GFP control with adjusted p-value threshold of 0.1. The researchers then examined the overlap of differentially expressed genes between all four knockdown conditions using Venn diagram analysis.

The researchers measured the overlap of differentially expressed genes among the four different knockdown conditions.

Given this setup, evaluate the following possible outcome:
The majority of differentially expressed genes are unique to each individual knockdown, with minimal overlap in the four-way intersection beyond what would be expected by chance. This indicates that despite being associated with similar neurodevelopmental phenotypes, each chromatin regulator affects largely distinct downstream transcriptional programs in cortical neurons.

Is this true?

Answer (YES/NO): NO